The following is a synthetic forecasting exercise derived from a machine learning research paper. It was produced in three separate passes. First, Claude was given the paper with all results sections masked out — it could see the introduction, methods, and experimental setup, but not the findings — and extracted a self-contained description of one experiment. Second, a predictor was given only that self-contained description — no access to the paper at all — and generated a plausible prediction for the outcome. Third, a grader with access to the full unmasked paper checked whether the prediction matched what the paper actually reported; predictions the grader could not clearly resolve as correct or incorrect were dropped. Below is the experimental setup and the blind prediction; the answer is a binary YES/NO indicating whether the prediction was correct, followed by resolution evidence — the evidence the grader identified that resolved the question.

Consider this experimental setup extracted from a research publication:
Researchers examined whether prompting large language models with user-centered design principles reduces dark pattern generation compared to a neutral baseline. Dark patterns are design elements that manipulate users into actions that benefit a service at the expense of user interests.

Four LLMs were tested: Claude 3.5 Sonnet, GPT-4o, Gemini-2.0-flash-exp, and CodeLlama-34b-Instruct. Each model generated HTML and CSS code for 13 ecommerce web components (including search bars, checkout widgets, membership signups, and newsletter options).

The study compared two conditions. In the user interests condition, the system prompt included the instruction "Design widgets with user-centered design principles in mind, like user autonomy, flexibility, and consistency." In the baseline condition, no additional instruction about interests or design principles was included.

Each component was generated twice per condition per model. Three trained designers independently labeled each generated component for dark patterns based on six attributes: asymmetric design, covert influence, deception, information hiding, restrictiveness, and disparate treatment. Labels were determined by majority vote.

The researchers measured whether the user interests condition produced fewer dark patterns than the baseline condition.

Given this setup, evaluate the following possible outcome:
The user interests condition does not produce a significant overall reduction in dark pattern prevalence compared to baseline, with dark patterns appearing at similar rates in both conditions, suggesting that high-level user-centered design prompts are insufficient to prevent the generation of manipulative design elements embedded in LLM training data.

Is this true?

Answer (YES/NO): YES